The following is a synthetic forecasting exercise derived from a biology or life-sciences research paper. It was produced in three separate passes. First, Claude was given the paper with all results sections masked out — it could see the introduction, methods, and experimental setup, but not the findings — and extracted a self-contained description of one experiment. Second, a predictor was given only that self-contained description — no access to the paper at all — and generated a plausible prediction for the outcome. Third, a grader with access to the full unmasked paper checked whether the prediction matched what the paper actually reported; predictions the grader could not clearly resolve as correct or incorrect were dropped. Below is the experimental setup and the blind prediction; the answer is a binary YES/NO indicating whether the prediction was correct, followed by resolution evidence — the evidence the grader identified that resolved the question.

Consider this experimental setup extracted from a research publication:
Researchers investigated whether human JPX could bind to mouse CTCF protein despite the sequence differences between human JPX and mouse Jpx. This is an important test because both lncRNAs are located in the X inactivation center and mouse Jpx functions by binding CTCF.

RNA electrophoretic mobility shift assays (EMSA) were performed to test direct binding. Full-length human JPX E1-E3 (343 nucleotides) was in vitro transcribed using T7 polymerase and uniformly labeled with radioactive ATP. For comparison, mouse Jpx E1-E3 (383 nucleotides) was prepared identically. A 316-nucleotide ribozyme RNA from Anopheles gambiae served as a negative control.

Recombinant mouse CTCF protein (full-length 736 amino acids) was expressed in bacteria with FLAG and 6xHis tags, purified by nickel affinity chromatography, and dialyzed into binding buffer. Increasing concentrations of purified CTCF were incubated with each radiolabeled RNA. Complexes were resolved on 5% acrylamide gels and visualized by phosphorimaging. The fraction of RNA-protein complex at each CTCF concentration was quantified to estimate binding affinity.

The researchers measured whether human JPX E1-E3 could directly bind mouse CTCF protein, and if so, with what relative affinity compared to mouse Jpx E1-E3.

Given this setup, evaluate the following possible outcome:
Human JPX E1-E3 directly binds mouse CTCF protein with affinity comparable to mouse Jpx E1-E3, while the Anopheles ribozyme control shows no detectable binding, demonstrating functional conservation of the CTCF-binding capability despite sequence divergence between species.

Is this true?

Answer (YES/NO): NO